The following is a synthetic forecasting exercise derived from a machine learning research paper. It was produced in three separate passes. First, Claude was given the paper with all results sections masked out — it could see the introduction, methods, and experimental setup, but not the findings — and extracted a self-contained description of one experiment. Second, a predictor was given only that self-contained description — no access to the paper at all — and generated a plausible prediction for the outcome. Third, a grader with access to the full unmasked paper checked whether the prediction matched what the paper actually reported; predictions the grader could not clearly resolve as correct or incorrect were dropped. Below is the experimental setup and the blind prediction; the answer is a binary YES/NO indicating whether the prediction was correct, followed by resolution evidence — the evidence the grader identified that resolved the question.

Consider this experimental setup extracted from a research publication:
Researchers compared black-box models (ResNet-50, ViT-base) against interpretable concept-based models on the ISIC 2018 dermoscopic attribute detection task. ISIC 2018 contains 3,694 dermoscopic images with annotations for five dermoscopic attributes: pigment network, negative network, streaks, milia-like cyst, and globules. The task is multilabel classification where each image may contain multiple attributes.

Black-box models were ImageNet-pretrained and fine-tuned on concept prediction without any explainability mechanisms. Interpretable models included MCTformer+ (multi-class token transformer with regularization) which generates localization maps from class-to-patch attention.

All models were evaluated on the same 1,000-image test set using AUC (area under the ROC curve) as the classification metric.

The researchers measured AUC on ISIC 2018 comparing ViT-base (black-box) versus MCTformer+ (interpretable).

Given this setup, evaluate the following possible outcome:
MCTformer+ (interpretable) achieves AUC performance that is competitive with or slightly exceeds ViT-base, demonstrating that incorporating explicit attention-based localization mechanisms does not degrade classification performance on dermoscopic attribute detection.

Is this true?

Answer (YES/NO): YES